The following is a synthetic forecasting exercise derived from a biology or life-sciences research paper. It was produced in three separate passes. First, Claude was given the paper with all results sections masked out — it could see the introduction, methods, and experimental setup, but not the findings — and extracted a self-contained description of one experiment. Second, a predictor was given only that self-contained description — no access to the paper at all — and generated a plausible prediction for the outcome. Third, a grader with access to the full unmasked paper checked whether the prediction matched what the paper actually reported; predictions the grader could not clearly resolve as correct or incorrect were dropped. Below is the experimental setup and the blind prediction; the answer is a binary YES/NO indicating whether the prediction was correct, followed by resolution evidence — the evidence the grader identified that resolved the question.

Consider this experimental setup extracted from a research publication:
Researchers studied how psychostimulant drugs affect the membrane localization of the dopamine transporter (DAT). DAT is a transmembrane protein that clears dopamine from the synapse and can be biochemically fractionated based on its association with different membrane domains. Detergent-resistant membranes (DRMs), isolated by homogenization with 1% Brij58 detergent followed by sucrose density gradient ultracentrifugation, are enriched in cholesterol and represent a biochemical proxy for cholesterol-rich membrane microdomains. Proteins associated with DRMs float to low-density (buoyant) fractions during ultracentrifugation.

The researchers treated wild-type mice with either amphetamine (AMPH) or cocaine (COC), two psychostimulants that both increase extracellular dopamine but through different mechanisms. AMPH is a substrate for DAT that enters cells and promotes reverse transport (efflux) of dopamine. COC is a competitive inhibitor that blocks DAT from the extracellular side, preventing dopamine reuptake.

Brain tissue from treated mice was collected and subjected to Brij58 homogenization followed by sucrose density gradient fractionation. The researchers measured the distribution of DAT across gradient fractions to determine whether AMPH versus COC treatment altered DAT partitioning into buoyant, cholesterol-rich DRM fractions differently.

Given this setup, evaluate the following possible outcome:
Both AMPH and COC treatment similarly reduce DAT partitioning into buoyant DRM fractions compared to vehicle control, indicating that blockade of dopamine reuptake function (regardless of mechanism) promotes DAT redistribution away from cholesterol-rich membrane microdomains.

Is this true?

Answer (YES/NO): NO